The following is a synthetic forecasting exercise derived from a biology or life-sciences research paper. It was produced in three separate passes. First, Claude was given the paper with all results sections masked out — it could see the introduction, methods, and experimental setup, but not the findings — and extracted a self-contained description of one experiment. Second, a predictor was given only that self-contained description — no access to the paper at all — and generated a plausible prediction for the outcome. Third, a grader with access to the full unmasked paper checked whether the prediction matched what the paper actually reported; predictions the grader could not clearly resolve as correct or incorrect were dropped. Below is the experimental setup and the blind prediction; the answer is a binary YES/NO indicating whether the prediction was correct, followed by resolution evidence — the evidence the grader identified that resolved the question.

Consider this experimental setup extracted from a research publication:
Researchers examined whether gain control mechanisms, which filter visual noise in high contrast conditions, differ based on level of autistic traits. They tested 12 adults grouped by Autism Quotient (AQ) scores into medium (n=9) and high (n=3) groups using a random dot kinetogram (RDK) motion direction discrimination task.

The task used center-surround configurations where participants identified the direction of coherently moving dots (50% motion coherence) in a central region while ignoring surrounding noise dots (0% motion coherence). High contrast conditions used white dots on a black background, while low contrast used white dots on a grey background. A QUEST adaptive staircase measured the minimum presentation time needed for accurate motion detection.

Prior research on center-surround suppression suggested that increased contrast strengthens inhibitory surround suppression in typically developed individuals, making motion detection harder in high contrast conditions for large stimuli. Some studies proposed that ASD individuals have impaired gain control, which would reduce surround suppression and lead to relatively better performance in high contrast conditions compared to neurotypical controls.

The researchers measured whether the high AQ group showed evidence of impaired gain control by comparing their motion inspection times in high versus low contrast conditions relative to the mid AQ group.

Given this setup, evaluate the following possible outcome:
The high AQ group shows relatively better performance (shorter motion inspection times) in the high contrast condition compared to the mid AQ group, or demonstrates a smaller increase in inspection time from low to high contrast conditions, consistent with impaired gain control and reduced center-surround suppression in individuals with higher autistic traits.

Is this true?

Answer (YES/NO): NO